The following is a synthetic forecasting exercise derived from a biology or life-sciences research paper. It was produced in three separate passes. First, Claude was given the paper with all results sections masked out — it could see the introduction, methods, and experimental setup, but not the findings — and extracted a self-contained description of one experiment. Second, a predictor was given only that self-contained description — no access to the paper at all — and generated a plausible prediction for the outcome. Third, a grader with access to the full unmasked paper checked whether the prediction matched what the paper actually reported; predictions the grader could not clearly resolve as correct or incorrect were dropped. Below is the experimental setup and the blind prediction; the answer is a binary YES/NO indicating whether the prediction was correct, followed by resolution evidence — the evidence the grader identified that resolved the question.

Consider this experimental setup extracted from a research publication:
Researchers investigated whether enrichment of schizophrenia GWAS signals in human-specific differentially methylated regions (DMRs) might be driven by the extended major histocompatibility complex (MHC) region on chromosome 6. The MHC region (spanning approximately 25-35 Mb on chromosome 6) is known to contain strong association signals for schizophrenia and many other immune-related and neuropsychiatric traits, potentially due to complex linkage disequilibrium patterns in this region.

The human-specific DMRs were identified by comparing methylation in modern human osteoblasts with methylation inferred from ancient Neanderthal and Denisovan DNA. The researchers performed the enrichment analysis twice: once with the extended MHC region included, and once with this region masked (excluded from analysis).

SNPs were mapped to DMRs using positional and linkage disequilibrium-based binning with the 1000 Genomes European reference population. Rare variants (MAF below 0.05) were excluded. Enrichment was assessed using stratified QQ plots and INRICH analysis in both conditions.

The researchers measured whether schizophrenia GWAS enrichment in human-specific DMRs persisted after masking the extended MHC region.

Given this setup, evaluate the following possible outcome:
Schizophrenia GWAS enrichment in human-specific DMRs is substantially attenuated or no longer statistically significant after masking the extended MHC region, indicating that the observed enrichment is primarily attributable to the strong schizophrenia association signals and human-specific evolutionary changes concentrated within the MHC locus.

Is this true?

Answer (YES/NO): NO